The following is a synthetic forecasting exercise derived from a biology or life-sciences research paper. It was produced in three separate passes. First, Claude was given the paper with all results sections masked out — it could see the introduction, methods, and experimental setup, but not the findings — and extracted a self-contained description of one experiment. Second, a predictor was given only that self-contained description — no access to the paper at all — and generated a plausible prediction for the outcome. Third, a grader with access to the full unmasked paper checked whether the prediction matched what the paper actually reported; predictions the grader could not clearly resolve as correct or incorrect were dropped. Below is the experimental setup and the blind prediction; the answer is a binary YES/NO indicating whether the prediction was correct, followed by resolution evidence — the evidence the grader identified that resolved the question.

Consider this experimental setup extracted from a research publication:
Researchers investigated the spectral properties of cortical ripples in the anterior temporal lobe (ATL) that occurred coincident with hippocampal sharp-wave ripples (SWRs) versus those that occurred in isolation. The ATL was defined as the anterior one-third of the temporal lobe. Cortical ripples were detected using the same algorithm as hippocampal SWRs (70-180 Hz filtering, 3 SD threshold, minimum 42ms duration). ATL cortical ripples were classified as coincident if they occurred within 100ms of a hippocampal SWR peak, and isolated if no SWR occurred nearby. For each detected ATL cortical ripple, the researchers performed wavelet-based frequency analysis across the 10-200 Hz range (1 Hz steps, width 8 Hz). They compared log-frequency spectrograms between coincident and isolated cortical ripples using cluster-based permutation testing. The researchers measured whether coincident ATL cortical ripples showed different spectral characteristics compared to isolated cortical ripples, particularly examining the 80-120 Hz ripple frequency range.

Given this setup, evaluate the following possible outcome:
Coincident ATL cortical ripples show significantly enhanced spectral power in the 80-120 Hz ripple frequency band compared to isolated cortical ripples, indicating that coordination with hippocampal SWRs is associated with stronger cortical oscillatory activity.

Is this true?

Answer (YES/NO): NO